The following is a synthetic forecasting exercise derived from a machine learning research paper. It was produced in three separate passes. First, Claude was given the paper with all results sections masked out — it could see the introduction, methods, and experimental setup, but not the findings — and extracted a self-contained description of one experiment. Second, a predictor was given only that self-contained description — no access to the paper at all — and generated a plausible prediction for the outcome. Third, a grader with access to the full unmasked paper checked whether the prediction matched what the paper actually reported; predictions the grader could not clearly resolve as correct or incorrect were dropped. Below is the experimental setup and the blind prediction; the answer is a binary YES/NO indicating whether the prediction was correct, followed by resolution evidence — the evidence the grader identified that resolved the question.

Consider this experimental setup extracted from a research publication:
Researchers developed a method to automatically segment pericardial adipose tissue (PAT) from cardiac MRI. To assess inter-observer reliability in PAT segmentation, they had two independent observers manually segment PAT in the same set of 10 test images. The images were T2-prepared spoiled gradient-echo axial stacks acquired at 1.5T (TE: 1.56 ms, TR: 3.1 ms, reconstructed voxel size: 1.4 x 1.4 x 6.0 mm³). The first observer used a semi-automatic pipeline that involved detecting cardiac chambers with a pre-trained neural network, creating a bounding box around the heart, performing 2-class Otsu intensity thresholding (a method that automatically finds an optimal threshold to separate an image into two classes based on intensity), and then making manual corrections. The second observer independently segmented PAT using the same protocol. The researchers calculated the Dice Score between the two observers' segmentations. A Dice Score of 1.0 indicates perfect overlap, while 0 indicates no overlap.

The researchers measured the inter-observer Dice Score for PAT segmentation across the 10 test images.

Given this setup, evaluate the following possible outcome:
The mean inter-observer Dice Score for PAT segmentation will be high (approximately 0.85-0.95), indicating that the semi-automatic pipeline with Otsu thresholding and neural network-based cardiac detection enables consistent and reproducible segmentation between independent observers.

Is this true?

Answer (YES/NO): NO